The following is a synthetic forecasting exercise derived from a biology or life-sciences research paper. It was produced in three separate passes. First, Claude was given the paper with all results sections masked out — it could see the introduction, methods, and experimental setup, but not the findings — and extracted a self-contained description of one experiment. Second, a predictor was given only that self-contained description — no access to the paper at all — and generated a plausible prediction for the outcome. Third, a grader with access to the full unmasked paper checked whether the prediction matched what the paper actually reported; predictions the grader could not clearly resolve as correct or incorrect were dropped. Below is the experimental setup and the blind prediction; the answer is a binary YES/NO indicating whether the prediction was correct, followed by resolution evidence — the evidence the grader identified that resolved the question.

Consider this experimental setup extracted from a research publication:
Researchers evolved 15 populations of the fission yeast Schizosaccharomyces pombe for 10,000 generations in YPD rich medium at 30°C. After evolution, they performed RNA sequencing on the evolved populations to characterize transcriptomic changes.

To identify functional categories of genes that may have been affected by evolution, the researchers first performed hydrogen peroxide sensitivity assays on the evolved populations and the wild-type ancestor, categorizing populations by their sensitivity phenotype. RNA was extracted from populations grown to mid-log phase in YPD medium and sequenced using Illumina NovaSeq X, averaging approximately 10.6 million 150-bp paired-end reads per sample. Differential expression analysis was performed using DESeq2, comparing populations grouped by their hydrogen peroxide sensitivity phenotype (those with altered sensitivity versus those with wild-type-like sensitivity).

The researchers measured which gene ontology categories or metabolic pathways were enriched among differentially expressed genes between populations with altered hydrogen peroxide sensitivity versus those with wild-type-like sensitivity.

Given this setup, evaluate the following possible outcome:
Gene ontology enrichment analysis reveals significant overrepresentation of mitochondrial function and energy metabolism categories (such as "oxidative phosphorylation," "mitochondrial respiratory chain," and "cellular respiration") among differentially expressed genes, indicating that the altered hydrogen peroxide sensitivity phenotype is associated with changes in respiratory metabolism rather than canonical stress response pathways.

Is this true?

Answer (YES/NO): YES